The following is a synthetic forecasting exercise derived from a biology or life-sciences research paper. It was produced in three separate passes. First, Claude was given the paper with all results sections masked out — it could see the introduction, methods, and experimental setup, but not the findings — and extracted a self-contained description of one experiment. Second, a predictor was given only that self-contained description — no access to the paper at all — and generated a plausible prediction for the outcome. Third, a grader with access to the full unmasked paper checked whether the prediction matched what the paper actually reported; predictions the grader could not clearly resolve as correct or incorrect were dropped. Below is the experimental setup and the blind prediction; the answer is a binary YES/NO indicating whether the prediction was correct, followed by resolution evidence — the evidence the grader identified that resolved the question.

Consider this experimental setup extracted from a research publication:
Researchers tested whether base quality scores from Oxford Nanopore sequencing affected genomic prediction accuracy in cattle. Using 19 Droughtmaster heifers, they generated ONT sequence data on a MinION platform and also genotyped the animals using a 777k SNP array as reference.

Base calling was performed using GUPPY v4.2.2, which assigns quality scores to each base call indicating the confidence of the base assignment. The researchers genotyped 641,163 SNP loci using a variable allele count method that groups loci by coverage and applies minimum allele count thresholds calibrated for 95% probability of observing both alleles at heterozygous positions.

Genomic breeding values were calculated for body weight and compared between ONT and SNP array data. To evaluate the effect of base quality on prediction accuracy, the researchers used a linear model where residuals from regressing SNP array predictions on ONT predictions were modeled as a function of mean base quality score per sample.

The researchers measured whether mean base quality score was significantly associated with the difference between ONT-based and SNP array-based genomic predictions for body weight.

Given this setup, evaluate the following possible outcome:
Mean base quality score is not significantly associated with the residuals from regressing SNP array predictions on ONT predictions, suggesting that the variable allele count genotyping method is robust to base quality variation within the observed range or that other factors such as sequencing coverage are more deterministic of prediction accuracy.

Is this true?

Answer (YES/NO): YES